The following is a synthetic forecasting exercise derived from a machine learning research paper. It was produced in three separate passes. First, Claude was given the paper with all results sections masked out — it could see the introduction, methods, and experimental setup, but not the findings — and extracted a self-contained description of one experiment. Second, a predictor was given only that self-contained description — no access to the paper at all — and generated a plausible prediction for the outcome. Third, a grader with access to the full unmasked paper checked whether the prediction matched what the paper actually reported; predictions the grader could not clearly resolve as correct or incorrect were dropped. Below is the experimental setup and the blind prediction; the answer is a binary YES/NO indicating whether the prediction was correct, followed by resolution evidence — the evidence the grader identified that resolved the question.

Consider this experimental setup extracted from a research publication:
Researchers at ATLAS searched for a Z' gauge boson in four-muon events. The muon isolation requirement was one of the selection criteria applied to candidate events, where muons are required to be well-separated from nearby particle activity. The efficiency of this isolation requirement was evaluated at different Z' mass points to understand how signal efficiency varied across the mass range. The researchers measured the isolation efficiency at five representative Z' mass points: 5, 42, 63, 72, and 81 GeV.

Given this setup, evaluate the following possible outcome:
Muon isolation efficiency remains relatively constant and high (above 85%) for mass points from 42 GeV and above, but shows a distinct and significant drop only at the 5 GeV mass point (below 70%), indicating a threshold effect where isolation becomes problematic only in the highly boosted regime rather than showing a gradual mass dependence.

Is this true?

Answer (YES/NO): NO